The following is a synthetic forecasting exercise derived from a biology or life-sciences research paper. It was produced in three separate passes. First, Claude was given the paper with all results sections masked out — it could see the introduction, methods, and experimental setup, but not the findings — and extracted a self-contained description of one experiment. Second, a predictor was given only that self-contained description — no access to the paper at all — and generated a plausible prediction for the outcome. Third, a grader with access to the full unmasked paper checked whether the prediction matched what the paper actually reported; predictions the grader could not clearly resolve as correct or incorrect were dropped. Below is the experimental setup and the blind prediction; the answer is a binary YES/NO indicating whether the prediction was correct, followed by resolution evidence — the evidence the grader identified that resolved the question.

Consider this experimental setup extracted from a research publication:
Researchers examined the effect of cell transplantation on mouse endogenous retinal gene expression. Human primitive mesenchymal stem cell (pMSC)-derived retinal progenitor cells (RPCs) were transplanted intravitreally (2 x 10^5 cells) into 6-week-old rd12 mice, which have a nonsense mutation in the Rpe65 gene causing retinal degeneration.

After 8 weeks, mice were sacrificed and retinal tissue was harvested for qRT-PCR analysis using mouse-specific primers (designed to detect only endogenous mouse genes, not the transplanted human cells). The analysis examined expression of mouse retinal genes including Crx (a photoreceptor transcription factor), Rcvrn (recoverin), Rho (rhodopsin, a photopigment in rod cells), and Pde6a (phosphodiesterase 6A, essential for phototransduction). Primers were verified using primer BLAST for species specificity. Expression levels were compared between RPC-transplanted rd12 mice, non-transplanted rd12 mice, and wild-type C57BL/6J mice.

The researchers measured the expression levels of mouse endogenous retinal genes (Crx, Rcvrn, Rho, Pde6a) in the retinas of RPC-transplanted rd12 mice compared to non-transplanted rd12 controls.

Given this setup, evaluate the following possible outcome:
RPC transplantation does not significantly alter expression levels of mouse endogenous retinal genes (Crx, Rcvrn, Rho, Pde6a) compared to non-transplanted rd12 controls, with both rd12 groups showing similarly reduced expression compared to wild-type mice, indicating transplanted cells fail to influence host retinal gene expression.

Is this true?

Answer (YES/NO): NO